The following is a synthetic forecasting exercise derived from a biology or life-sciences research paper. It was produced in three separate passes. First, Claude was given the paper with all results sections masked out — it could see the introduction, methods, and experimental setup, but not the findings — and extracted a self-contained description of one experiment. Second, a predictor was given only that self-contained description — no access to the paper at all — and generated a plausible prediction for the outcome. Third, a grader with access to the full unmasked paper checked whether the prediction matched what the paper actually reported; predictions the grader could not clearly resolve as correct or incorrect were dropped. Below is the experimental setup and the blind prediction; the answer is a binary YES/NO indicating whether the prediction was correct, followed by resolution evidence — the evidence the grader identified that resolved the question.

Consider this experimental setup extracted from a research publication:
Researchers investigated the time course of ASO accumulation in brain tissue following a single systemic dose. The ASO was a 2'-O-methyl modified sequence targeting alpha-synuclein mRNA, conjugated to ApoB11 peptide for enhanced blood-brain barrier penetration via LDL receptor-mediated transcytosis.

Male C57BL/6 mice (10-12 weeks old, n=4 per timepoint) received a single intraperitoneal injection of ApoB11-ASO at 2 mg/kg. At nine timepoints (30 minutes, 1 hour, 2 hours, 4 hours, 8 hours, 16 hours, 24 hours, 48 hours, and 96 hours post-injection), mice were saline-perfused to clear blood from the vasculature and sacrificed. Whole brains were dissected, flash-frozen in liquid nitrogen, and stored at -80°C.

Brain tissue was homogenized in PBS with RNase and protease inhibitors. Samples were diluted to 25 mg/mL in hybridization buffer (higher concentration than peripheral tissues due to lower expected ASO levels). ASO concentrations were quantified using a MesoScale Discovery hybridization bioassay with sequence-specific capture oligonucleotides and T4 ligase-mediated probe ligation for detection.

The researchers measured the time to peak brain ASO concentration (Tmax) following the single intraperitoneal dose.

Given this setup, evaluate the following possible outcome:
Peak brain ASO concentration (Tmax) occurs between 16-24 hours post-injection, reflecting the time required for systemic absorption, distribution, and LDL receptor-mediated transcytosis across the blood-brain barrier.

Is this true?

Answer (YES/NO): NO